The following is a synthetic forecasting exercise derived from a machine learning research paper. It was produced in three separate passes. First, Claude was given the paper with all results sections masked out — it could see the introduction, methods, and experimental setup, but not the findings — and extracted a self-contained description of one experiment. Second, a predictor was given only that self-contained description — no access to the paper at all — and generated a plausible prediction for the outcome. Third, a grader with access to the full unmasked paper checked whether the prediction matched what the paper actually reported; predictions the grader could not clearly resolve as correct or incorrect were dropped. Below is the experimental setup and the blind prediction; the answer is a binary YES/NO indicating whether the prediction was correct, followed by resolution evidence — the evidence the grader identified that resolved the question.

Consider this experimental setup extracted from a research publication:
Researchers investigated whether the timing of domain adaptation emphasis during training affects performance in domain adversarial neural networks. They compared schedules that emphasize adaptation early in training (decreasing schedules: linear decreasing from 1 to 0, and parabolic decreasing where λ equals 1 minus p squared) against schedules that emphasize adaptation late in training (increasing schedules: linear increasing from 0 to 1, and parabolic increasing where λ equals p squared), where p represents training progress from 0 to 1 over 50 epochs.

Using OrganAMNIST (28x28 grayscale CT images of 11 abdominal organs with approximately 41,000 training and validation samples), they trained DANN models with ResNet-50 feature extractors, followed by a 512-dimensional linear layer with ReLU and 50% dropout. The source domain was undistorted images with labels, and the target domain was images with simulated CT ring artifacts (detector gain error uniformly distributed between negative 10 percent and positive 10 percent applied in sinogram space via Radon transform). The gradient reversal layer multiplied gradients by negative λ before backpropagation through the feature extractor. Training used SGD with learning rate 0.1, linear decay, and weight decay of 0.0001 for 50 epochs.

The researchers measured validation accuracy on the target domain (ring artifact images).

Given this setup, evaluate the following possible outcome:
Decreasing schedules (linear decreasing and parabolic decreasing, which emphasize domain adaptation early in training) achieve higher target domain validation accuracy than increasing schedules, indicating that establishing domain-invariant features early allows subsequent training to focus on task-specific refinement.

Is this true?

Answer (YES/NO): NO